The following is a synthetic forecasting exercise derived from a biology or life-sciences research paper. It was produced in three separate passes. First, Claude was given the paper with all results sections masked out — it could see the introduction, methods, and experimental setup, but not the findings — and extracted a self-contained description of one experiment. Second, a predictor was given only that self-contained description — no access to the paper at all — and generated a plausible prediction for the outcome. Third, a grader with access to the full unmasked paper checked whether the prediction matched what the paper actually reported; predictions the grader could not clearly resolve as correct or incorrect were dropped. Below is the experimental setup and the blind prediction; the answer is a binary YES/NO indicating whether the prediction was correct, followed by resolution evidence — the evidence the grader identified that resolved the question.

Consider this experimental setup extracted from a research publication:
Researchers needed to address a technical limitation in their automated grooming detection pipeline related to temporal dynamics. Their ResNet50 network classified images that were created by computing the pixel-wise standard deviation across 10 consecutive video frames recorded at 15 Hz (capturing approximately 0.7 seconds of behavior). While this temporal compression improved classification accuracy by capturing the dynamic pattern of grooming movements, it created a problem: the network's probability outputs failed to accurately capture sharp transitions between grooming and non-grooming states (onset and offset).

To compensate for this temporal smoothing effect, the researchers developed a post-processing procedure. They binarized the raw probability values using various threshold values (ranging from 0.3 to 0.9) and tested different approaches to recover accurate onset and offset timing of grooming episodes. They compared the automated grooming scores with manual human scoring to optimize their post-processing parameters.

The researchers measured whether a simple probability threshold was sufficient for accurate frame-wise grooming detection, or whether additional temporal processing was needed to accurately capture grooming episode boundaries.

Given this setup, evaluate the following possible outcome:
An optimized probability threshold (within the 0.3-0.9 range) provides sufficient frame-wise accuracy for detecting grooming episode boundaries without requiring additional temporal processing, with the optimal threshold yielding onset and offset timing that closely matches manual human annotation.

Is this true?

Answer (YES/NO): NO